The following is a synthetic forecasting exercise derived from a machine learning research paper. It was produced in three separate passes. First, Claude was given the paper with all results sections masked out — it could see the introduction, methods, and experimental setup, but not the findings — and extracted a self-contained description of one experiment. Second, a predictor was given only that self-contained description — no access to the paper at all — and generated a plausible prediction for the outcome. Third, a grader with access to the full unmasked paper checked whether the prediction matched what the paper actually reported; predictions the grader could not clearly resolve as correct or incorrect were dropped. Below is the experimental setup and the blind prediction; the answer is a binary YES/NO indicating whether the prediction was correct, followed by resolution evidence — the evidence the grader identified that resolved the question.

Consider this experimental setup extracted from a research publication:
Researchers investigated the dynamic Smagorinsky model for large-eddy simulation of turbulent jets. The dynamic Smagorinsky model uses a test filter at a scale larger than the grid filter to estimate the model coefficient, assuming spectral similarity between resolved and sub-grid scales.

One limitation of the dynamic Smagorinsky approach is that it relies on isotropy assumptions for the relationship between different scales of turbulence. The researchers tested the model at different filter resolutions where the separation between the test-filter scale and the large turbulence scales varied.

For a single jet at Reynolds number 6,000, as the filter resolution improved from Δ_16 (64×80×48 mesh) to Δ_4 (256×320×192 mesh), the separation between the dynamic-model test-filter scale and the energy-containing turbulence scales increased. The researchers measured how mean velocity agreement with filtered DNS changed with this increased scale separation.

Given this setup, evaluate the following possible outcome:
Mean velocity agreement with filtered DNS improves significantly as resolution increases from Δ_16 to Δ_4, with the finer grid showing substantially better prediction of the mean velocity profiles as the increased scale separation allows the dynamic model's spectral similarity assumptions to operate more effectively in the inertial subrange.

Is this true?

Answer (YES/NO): YES